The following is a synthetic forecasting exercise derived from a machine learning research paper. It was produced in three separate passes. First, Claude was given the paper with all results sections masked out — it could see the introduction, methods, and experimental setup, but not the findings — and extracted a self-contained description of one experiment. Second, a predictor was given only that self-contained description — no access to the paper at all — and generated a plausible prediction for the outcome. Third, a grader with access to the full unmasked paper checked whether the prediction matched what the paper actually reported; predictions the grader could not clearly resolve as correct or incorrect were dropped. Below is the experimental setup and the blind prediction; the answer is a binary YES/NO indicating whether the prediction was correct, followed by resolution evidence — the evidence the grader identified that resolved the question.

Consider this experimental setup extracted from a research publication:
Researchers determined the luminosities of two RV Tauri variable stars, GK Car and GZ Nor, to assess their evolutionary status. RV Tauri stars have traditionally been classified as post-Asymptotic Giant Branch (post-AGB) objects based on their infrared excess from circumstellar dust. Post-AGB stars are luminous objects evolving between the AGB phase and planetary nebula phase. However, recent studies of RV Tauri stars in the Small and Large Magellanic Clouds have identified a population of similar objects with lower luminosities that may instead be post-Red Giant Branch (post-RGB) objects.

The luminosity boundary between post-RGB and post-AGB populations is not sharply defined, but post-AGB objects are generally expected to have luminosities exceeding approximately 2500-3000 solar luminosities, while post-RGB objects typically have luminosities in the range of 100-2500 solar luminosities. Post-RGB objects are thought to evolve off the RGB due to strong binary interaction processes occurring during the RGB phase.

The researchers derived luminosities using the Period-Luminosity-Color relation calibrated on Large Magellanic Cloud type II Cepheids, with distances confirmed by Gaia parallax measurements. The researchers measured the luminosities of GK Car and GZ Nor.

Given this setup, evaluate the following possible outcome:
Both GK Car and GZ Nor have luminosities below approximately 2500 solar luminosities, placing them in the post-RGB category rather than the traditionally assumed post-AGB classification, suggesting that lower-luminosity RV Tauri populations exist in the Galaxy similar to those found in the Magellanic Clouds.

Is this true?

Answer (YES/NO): NO